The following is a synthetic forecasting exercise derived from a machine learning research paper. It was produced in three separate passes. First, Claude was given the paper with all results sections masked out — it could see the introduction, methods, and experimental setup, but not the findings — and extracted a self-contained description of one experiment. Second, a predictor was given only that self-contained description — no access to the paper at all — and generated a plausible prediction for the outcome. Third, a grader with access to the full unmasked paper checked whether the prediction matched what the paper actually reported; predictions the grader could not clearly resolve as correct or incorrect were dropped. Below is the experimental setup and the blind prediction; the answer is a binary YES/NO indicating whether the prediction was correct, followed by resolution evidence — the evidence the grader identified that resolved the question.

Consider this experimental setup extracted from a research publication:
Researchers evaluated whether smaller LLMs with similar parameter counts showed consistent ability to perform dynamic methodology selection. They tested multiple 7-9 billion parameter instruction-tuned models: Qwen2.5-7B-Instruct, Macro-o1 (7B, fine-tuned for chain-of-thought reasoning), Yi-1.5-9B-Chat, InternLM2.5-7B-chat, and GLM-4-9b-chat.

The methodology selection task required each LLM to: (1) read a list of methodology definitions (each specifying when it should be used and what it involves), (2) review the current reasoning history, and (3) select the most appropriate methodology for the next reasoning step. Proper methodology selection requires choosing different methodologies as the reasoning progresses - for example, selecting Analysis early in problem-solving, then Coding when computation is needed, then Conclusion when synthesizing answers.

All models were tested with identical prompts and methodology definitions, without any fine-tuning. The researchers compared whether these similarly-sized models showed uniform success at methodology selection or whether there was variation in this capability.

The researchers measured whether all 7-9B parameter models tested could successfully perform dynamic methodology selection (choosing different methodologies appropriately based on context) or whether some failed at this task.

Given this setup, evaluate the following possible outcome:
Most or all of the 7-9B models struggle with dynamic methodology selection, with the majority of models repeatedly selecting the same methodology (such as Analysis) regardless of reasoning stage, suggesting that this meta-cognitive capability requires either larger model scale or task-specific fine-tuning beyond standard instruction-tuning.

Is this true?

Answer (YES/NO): NO